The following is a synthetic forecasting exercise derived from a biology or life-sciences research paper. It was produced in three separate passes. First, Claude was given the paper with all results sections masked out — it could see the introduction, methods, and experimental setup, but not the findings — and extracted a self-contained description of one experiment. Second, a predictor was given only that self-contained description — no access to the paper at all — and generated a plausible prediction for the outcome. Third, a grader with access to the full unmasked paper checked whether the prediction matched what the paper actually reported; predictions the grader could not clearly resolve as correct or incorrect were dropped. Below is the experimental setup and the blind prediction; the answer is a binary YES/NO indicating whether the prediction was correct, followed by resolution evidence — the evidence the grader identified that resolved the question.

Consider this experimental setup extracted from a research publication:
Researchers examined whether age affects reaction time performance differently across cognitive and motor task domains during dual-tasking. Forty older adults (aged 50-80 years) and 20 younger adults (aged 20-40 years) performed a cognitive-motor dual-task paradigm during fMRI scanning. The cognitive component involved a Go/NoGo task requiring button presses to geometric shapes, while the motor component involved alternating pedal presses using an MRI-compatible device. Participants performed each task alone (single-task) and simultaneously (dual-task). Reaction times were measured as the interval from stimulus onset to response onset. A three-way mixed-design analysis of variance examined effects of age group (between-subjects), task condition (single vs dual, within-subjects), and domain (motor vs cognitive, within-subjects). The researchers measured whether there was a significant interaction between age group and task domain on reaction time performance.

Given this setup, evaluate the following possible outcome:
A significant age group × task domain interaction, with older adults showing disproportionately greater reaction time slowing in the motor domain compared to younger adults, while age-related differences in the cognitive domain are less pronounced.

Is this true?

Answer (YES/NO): NO